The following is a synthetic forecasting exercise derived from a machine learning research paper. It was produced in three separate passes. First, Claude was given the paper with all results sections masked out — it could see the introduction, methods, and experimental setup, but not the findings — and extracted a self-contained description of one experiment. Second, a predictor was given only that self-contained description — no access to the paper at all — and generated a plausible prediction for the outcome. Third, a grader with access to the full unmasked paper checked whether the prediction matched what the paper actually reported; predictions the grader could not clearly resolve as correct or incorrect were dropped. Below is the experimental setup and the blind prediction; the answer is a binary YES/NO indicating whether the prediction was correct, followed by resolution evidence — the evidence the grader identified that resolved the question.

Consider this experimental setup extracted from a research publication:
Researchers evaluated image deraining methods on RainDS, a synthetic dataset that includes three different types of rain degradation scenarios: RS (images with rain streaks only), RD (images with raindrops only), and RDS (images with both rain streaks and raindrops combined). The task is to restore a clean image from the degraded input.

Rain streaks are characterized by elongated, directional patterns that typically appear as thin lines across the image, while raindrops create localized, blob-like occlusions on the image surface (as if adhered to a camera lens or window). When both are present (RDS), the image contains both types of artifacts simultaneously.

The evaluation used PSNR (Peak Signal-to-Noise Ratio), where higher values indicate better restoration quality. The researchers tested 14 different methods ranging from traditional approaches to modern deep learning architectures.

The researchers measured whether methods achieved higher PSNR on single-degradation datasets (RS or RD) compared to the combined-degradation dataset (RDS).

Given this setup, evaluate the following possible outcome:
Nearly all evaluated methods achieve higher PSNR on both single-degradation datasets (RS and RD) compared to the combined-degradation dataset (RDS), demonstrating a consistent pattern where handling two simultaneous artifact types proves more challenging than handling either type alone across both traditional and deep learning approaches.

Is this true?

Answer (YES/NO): YES